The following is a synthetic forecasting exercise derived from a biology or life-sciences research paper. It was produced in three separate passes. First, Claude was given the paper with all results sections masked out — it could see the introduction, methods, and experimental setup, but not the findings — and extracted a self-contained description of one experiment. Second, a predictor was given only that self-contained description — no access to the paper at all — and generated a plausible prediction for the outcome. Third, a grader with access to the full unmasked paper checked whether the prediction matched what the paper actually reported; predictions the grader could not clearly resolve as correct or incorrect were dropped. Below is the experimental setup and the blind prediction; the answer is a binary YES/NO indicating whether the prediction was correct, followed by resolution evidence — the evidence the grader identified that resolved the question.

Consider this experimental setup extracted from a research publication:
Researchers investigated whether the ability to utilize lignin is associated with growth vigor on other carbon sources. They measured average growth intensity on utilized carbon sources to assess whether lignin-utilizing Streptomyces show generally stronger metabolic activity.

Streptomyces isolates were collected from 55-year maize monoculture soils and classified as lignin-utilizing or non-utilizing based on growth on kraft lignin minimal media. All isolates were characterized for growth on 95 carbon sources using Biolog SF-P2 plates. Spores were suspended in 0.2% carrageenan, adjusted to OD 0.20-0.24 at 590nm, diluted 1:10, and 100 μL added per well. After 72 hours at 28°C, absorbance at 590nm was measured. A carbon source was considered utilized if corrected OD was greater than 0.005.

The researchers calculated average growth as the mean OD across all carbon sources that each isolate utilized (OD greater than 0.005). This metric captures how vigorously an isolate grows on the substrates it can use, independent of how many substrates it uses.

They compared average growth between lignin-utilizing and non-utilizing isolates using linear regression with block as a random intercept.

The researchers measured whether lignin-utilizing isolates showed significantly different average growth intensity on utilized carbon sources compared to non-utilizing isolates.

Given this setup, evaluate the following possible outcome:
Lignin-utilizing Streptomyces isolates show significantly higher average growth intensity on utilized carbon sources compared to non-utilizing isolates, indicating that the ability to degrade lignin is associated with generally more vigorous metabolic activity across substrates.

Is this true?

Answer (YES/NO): YES